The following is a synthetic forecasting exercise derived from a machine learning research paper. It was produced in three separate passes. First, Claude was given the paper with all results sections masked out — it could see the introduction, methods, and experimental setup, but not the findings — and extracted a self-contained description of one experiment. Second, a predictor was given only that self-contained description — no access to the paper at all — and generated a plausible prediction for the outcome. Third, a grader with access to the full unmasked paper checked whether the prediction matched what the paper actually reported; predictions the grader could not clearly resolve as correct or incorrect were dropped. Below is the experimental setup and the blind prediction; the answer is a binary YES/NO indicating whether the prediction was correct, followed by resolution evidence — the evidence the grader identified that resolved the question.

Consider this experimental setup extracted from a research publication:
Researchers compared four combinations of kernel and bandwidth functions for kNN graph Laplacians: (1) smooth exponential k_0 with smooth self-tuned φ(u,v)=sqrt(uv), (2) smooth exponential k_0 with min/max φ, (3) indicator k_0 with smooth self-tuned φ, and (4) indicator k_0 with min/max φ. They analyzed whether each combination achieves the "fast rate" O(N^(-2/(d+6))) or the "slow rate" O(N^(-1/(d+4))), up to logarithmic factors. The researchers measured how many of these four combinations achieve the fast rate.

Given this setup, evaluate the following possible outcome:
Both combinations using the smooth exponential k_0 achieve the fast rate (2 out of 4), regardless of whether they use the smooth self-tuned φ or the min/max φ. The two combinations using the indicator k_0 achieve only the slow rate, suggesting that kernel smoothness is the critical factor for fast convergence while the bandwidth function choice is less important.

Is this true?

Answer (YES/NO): NO